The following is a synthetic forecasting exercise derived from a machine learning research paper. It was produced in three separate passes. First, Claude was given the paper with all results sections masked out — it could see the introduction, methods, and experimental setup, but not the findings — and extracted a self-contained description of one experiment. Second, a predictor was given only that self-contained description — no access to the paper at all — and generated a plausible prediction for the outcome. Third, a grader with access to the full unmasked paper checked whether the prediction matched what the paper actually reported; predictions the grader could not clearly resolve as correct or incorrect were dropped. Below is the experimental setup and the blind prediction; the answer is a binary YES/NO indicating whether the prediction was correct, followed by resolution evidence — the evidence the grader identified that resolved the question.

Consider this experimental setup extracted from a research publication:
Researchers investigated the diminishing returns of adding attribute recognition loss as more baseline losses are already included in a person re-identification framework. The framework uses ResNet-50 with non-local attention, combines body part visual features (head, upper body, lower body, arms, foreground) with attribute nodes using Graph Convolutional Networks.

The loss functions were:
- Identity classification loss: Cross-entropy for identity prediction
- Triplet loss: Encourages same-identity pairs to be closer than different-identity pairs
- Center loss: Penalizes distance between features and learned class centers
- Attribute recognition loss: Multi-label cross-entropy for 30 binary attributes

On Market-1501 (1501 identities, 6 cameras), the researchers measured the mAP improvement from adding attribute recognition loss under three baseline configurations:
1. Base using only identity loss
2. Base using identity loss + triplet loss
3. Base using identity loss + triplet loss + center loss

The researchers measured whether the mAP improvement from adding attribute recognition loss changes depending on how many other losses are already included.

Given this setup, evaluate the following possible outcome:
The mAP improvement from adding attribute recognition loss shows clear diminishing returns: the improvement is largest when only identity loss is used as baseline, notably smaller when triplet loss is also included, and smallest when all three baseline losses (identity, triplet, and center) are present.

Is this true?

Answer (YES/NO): YES